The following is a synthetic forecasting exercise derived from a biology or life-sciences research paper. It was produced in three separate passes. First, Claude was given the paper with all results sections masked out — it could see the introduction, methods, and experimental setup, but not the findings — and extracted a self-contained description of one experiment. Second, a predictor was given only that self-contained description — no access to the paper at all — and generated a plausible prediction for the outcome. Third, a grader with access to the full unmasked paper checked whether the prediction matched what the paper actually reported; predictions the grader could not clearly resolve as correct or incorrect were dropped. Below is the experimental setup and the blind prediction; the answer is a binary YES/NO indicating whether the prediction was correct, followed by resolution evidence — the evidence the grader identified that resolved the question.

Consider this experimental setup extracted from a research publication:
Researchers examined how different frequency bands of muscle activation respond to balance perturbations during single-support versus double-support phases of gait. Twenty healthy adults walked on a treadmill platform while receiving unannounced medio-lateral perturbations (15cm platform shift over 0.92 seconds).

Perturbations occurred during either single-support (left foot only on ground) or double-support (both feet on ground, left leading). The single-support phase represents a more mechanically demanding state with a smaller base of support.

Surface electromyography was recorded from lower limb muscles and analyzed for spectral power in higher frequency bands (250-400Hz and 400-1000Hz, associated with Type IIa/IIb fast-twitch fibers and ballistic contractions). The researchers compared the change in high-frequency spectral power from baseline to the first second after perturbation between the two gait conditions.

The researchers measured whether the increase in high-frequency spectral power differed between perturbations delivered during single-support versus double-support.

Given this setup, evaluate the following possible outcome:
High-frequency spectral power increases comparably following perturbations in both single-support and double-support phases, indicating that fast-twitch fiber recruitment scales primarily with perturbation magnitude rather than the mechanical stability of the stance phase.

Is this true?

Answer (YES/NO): NO